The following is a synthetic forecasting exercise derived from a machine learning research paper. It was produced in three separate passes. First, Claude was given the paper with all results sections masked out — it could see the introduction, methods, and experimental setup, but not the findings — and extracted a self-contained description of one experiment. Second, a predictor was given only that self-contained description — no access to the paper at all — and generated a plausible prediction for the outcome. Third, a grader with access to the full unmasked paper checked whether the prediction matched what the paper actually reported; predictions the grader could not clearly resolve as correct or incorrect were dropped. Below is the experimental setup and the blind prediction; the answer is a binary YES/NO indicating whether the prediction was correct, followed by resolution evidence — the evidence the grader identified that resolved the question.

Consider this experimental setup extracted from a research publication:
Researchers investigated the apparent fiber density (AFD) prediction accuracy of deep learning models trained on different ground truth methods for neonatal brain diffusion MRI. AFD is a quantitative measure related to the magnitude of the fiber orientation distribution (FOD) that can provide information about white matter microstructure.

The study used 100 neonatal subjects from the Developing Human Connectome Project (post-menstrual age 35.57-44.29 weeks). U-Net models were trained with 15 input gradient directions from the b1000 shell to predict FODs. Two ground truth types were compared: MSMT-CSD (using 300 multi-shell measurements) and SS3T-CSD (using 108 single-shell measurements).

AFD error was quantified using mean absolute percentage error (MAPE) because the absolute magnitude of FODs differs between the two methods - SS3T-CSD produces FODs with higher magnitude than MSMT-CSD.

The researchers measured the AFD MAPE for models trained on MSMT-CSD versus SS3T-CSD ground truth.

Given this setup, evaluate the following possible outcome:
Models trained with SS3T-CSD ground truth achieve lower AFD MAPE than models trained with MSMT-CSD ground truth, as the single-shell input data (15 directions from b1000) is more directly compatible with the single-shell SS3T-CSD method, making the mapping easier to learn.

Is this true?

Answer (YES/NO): YES